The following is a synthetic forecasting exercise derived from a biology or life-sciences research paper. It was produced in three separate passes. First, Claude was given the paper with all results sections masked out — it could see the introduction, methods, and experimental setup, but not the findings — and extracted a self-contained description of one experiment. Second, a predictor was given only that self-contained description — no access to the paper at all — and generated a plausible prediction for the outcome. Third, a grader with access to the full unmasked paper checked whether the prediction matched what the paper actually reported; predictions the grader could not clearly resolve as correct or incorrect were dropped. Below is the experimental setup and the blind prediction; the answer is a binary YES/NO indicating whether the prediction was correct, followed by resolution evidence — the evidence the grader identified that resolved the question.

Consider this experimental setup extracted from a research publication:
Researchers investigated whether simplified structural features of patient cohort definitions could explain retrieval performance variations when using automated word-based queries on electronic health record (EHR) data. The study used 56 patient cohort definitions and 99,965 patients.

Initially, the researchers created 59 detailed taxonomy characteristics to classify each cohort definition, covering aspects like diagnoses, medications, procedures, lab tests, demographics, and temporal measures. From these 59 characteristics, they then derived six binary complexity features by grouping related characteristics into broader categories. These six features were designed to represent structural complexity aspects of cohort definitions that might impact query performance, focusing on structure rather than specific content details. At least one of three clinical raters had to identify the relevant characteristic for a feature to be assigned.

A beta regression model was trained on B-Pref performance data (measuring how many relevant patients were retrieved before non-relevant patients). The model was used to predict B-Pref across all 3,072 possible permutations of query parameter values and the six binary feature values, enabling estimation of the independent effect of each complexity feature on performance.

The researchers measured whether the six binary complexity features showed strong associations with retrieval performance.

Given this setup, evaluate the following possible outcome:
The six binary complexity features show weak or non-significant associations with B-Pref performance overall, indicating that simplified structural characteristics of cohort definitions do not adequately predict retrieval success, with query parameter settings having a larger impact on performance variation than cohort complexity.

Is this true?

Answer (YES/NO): NO